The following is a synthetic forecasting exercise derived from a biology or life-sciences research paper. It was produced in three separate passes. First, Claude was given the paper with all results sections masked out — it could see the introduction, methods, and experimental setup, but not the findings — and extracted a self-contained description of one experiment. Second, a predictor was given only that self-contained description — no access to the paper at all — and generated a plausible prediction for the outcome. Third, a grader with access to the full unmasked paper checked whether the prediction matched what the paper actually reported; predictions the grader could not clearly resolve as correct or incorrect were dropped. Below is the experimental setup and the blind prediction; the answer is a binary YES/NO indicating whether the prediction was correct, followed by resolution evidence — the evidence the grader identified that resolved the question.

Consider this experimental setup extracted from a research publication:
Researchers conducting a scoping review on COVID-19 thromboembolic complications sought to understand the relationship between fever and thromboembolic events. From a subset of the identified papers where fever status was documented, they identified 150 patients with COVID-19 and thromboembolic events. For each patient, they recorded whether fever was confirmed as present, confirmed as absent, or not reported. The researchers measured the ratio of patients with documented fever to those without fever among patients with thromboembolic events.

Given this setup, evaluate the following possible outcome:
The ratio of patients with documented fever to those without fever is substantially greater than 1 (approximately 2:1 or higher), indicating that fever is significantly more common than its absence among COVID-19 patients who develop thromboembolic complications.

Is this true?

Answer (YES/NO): NO